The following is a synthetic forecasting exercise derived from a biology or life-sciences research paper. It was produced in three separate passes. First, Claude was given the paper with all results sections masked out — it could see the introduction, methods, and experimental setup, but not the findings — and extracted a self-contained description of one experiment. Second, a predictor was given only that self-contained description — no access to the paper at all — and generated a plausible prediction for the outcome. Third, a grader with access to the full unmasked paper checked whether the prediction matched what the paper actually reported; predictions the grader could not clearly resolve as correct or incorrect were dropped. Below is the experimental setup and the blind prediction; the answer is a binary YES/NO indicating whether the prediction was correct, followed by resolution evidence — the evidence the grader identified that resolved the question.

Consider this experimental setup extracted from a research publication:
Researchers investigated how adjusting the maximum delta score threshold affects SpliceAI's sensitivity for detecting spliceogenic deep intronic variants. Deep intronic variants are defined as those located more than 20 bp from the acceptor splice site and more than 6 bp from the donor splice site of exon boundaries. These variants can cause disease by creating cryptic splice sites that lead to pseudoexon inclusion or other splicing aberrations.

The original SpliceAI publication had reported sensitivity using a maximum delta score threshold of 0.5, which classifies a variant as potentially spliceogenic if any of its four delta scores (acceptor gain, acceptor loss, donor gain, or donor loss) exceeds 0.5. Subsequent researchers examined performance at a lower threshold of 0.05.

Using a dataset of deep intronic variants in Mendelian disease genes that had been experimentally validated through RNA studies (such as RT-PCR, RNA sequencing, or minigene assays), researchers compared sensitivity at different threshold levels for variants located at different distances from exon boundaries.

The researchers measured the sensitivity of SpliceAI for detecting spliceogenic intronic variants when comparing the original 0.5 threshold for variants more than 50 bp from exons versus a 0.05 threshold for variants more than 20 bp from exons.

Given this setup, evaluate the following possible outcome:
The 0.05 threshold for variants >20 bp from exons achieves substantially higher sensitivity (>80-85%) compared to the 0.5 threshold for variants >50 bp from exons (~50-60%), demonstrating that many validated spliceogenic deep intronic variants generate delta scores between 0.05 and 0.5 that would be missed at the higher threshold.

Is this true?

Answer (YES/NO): NO